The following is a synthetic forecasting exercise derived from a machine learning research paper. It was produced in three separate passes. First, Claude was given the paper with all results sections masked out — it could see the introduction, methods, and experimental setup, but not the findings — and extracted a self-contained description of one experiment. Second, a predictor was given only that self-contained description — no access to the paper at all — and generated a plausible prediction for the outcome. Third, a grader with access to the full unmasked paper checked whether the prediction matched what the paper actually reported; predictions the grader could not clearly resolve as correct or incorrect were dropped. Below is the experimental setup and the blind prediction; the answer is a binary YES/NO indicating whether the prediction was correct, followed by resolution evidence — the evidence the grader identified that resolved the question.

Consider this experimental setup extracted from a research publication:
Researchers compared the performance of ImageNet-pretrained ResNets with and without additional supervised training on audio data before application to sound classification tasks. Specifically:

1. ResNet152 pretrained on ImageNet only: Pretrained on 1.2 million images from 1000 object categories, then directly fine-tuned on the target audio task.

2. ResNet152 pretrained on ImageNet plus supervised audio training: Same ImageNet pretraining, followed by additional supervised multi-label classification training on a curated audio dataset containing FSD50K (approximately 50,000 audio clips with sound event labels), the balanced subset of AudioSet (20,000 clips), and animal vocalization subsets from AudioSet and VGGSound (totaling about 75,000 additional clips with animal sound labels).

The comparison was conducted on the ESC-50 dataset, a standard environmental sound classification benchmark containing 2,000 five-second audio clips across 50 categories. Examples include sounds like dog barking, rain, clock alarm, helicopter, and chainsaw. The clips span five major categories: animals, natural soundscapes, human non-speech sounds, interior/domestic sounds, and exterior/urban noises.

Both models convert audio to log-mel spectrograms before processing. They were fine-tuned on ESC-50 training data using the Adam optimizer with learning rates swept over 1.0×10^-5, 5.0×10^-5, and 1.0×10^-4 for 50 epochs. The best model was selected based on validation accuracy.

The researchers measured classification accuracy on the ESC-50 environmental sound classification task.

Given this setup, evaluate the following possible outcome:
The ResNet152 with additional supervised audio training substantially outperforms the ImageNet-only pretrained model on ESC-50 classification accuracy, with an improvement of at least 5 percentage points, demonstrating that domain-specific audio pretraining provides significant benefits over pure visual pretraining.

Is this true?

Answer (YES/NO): YES